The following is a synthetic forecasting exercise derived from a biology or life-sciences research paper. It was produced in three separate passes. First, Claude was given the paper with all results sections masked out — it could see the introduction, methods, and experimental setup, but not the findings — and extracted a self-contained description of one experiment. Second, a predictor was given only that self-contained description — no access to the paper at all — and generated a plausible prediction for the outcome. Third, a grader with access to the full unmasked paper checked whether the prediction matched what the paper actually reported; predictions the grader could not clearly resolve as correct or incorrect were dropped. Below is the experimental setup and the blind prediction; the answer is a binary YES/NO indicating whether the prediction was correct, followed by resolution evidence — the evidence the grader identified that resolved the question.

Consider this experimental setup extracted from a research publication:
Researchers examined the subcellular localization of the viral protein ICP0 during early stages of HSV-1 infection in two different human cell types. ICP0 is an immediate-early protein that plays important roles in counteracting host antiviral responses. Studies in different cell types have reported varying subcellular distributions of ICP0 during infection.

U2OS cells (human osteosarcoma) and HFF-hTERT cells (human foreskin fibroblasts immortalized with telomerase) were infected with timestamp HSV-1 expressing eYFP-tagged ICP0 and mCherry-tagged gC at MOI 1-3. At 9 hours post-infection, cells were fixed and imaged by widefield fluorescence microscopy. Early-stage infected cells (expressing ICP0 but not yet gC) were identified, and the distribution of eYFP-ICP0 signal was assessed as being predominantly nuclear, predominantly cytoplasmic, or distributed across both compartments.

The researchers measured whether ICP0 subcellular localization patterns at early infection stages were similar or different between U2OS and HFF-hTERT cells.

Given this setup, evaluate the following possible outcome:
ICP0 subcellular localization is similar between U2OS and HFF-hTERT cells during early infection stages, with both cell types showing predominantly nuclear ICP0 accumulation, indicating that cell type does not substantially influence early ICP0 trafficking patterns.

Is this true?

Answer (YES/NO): NO